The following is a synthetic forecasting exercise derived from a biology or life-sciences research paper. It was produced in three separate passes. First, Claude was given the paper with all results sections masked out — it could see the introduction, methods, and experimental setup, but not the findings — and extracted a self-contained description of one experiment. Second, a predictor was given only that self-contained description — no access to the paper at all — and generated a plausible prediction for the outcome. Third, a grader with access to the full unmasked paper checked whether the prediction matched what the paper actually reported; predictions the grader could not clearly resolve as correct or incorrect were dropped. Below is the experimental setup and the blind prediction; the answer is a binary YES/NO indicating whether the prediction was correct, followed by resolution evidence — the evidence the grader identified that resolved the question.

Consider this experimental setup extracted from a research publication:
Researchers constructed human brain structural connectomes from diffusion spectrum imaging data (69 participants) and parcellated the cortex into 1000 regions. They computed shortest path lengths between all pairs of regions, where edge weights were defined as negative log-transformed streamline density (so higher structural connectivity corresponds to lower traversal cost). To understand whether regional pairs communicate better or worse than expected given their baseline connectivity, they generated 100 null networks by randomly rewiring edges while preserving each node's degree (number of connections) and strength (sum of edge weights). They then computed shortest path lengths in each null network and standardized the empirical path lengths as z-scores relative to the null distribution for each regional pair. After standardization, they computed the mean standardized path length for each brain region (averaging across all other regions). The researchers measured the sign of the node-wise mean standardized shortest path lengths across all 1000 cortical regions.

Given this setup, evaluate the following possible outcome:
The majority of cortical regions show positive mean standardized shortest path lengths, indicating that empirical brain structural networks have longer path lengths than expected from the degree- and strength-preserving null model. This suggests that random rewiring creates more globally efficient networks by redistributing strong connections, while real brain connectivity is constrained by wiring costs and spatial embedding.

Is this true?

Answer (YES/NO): YES